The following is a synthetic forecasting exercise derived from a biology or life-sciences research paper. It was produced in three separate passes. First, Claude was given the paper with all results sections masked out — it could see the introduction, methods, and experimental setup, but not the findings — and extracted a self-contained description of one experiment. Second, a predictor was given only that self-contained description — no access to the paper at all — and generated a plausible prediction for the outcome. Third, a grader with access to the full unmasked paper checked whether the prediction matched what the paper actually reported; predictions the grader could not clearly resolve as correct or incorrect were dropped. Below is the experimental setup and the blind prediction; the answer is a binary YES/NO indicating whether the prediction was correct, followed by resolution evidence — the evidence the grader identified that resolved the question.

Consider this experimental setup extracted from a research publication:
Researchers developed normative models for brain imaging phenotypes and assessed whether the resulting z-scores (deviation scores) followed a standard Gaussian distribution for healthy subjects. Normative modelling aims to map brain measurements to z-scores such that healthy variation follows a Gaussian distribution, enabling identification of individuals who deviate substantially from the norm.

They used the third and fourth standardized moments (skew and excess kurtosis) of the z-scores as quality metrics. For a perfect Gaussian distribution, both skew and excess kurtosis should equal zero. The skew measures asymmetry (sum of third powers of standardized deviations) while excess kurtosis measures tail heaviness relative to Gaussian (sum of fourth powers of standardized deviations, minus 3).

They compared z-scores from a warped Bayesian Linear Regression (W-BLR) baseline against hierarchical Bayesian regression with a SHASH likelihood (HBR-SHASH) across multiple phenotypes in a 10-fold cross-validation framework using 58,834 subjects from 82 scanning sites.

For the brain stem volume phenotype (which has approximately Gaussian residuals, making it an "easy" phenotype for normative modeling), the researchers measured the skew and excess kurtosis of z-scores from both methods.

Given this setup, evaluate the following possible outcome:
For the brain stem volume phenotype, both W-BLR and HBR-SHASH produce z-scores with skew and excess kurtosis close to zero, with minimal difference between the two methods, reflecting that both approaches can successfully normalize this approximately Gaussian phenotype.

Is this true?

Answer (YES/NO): NO